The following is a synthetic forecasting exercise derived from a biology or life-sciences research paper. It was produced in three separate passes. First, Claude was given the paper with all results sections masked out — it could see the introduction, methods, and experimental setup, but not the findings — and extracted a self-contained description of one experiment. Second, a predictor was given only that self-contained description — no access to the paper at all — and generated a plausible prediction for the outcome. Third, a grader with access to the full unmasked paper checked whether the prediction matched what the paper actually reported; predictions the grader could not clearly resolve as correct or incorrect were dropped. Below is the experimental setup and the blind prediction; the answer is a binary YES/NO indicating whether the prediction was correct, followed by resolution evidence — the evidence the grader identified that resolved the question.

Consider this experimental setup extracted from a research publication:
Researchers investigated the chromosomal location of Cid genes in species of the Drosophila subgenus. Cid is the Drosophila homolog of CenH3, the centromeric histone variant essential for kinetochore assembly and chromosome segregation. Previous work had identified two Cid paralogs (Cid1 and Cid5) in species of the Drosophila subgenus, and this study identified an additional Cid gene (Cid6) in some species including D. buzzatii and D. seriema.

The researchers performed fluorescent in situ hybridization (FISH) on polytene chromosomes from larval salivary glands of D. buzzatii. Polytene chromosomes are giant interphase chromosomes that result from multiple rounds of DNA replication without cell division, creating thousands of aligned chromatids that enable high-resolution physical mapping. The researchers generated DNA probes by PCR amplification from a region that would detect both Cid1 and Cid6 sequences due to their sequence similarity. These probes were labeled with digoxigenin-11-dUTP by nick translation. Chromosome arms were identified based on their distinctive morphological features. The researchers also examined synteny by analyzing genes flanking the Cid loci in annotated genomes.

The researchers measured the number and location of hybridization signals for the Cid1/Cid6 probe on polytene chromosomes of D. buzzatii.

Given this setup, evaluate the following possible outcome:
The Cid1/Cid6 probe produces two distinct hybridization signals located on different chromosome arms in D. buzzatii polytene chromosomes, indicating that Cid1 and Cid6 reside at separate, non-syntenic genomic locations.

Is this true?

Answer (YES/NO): NO